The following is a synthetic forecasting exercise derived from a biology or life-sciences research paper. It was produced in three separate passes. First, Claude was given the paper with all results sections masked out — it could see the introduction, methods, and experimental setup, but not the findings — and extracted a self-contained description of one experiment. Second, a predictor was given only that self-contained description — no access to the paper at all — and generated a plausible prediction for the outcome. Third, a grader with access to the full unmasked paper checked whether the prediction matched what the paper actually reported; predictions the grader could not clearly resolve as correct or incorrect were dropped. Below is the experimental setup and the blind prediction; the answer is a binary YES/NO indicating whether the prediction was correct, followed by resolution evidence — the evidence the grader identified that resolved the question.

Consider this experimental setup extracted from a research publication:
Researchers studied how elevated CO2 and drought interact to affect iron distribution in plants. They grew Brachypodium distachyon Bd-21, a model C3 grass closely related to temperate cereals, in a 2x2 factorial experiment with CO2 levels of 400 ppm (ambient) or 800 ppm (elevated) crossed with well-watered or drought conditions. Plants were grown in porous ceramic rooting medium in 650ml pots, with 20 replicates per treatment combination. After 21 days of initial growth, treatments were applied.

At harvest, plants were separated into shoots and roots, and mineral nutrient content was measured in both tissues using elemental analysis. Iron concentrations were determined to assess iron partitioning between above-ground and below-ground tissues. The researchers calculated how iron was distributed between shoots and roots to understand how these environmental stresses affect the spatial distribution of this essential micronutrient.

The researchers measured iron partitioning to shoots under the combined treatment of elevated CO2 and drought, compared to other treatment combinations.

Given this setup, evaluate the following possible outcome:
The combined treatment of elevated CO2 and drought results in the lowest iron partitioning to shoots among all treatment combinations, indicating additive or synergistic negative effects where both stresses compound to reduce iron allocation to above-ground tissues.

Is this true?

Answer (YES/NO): NO